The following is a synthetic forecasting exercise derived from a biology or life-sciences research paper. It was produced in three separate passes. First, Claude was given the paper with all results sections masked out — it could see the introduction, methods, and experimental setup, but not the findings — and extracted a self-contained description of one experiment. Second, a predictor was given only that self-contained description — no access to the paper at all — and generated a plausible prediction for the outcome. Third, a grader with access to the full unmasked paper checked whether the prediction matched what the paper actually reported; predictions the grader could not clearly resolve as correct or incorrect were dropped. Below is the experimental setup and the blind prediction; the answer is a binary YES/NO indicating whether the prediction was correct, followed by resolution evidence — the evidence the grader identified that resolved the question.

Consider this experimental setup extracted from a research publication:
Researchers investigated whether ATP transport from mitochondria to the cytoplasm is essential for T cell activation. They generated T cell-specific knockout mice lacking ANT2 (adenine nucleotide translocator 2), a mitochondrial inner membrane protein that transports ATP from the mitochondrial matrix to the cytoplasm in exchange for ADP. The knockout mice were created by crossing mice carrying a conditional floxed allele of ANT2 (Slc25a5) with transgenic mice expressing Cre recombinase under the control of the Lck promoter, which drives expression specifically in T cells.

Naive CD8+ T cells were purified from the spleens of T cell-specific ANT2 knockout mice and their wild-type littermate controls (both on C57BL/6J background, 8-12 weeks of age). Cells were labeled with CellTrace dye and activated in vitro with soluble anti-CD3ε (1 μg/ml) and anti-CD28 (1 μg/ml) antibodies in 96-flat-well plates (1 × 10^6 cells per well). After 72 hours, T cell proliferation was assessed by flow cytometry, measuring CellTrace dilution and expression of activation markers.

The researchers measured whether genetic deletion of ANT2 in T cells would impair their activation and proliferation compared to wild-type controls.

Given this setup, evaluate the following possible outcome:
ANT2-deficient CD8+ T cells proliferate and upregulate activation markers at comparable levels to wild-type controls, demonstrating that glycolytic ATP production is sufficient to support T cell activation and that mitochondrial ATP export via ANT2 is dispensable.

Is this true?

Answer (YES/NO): YES